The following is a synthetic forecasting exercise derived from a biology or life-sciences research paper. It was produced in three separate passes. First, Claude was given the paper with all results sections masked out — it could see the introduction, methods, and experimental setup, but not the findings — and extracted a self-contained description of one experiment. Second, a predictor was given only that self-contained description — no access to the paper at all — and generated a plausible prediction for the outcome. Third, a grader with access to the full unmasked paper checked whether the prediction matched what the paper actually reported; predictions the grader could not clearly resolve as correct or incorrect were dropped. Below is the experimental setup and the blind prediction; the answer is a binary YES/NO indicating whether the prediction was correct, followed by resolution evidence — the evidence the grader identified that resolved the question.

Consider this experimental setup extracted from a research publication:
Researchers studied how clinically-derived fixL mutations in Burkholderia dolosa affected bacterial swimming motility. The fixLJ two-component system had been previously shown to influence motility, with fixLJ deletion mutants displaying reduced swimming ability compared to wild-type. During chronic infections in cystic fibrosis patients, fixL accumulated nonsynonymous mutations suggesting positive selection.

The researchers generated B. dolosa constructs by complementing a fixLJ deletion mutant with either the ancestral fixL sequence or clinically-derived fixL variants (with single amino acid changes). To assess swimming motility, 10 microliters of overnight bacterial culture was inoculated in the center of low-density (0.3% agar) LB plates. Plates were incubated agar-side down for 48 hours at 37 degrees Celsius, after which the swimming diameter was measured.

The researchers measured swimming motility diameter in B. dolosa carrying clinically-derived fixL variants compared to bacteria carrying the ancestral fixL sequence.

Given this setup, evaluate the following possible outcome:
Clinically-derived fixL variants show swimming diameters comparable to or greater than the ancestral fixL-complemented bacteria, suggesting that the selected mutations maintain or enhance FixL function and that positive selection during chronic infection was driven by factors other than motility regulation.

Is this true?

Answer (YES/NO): YES